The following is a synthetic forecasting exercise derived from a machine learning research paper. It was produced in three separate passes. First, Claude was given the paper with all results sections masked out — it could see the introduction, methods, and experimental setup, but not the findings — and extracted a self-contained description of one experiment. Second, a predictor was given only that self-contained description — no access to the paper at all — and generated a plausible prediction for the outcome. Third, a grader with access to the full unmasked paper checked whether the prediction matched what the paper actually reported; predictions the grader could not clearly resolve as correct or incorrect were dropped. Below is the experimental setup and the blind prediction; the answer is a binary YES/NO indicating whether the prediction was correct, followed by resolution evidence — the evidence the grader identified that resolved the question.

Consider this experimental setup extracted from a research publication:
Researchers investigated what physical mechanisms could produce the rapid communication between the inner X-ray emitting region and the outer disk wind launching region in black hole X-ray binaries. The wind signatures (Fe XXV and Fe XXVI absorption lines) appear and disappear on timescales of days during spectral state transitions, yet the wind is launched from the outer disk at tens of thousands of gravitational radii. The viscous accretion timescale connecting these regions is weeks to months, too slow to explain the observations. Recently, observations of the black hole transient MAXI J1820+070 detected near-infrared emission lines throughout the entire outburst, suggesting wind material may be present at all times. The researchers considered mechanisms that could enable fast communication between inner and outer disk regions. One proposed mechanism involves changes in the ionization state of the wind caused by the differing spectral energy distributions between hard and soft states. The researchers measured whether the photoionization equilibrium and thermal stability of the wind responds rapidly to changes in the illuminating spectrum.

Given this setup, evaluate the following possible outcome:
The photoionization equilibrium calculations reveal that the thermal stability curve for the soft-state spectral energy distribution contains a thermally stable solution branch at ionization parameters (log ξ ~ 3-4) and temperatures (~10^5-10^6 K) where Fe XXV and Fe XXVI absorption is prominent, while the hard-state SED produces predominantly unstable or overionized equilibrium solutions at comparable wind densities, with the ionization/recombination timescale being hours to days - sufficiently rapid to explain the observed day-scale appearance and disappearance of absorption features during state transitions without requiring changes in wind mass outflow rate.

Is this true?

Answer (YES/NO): NO